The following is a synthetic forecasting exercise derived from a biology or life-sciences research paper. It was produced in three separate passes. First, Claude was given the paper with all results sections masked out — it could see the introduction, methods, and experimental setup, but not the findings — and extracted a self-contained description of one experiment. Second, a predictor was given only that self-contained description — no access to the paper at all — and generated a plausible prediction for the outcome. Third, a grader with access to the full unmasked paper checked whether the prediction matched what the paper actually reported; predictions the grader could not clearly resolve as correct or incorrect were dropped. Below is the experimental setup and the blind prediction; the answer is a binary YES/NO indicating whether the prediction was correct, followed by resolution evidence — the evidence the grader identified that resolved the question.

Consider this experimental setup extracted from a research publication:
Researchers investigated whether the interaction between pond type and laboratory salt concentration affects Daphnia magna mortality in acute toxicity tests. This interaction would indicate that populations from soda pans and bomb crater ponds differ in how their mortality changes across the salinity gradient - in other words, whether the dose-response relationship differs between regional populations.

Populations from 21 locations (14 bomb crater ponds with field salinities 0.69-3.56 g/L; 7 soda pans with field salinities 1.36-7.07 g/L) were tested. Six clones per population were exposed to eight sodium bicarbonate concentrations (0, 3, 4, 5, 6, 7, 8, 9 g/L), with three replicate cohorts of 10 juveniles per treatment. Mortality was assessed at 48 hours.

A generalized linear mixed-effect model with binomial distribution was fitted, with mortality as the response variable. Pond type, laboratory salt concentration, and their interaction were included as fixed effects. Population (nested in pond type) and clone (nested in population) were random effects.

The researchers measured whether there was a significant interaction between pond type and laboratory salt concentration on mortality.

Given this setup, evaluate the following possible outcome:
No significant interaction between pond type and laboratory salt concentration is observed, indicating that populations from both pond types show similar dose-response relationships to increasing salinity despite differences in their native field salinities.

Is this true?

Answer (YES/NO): NO